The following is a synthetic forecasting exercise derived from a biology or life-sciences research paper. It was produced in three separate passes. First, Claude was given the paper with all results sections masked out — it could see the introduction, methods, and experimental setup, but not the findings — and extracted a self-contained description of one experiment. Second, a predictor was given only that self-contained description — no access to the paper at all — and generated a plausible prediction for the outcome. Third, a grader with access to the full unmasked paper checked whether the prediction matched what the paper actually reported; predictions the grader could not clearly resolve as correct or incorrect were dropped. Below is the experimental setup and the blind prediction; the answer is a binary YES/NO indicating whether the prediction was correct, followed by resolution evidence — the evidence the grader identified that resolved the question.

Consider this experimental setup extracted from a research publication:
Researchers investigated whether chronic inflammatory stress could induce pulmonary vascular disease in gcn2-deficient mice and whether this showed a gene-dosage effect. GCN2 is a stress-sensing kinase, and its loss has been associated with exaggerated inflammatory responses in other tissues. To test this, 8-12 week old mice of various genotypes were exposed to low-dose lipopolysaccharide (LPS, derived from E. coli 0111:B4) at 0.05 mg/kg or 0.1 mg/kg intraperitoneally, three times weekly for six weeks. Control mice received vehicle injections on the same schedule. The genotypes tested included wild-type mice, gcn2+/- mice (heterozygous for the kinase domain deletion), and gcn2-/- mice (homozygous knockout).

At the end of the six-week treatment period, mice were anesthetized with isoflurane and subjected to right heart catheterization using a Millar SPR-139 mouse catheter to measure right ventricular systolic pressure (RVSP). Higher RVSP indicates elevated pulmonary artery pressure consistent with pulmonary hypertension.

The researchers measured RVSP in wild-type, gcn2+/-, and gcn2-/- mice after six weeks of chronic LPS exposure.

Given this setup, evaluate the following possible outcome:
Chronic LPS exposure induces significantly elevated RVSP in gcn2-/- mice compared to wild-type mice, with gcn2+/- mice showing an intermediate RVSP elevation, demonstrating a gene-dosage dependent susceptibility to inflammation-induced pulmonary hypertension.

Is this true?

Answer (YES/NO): NO